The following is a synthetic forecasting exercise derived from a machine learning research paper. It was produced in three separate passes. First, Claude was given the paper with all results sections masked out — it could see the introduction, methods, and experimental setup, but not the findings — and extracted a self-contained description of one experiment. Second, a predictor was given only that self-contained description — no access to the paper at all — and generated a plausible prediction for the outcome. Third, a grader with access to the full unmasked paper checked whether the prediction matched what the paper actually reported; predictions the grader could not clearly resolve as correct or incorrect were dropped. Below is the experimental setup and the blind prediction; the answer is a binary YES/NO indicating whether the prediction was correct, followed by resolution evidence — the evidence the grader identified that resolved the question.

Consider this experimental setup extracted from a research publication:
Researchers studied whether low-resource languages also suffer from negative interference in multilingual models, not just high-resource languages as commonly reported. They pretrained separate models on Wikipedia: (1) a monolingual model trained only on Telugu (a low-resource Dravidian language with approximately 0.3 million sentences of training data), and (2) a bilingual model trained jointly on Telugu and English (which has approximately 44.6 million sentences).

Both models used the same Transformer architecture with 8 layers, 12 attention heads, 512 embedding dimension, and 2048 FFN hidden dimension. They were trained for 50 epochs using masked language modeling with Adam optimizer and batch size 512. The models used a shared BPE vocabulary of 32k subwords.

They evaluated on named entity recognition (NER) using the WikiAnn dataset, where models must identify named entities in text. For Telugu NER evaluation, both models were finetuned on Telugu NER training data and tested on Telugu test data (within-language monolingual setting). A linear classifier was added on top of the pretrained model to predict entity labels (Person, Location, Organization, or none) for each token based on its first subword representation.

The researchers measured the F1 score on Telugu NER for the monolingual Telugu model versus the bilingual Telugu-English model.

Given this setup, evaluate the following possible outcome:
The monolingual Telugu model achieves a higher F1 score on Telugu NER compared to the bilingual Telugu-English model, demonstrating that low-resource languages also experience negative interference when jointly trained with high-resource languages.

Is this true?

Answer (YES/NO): YES